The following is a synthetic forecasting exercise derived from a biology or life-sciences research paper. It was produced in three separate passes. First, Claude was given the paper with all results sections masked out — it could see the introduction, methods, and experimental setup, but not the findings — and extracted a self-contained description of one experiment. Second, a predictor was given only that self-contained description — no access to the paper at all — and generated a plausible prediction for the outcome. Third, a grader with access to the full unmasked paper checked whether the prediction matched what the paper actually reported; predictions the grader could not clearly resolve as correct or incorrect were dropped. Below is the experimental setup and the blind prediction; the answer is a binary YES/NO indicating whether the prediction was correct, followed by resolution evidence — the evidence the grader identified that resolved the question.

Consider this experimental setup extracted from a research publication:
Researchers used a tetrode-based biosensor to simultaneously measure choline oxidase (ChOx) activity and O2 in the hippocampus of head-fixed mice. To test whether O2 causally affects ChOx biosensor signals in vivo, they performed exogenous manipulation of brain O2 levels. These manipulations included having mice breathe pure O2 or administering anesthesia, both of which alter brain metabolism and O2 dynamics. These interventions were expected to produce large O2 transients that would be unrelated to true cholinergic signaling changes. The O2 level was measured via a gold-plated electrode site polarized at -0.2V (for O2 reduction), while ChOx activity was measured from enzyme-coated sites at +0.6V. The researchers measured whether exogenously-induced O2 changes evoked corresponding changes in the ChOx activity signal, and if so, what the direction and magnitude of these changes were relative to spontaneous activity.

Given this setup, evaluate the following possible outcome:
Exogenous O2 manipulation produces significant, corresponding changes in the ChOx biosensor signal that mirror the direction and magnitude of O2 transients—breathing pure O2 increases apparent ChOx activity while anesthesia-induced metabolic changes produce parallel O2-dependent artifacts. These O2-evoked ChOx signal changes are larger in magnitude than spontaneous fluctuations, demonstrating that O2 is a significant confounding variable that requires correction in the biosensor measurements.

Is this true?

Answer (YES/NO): NO